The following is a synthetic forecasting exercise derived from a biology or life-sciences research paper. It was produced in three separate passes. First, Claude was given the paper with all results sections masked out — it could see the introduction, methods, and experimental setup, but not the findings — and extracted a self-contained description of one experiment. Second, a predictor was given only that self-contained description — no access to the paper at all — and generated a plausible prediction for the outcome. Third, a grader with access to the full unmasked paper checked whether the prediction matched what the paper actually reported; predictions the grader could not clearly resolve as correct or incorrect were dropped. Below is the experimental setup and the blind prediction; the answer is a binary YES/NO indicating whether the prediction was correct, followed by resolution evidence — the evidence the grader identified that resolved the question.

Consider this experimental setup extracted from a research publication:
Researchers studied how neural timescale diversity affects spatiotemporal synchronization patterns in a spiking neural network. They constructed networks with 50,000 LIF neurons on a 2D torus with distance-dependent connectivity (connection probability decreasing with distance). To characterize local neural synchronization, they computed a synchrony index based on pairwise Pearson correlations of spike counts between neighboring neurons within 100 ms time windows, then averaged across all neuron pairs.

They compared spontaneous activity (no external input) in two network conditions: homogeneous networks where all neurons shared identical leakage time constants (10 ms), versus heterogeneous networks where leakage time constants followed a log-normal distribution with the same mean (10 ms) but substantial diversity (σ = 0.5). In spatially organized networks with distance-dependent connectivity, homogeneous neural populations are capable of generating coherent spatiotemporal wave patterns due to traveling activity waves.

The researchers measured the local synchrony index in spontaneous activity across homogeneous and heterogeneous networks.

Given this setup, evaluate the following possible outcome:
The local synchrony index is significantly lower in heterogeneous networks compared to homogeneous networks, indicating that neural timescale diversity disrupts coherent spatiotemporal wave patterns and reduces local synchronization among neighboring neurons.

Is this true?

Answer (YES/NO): YES